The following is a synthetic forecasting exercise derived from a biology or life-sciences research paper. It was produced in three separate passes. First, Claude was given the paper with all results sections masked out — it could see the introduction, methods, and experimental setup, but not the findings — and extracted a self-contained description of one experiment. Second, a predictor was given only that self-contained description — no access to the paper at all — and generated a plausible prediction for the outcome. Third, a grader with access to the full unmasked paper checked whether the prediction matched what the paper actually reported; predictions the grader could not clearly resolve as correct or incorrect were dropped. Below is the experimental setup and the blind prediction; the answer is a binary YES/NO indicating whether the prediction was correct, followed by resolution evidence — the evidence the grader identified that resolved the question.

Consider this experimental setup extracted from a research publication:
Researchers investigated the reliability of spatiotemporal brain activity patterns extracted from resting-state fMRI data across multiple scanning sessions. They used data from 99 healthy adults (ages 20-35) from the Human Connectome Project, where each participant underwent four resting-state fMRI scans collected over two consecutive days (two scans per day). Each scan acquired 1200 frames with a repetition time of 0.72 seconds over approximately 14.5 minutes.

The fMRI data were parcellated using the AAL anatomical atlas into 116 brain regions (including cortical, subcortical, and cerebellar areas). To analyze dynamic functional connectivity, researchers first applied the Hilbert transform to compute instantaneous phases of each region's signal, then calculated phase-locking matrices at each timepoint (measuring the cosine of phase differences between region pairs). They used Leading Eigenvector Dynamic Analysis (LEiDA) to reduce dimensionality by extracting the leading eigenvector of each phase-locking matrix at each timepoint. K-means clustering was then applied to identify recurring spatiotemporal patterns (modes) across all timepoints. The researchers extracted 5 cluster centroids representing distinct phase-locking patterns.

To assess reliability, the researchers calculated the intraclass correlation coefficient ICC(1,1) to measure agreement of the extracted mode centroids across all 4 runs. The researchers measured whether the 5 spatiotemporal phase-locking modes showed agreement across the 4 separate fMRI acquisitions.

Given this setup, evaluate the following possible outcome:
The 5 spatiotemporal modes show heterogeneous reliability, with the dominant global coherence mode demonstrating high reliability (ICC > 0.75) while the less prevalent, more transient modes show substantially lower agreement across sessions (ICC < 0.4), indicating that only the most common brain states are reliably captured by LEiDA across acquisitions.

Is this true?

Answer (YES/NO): NO